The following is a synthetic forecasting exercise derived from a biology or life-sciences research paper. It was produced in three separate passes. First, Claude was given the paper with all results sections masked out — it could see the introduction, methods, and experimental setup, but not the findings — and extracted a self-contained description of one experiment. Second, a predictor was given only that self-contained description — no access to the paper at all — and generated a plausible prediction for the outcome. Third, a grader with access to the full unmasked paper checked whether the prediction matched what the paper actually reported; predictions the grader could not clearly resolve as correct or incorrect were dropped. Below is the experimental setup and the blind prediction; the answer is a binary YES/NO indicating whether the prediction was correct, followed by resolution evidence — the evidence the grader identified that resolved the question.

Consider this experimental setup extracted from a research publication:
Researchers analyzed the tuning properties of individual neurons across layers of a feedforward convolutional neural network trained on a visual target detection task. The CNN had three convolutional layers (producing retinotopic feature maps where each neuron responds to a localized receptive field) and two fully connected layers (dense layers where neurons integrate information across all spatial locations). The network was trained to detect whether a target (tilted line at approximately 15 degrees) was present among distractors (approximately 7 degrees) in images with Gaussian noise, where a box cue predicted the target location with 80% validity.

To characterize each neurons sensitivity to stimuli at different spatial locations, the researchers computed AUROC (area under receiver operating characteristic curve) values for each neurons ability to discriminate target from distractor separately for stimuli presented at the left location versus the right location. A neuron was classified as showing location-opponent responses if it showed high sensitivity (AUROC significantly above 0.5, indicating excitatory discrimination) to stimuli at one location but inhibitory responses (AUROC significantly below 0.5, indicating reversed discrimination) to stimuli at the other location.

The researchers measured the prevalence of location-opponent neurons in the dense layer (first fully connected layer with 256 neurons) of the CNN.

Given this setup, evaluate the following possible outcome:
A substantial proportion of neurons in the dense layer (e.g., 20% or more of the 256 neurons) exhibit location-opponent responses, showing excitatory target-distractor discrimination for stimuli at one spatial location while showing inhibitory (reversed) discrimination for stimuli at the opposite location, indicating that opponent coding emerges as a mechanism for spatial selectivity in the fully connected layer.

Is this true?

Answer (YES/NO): NO